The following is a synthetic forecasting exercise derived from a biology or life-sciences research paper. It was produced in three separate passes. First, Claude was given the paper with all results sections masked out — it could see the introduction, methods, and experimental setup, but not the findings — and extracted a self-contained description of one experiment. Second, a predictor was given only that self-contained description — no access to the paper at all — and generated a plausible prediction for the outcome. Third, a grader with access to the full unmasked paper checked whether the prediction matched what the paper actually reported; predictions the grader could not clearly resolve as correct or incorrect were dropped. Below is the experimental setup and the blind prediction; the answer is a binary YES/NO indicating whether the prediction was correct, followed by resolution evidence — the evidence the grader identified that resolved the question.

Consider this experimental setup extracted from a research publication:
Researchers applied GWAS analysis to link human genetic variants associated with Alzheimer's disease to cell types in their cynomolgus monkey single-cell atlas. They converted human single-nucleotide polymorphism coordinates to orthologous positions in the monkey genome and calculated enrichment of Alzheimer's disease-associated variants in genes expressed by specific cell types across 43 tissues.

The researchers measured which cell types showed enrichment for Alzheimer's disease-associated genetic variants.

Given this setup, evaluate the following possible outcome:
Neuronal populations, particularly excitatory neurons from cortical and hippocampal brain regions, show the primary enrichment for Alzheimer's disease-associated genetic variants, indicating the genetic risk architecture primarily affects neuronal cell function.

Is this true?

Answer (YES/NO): NO